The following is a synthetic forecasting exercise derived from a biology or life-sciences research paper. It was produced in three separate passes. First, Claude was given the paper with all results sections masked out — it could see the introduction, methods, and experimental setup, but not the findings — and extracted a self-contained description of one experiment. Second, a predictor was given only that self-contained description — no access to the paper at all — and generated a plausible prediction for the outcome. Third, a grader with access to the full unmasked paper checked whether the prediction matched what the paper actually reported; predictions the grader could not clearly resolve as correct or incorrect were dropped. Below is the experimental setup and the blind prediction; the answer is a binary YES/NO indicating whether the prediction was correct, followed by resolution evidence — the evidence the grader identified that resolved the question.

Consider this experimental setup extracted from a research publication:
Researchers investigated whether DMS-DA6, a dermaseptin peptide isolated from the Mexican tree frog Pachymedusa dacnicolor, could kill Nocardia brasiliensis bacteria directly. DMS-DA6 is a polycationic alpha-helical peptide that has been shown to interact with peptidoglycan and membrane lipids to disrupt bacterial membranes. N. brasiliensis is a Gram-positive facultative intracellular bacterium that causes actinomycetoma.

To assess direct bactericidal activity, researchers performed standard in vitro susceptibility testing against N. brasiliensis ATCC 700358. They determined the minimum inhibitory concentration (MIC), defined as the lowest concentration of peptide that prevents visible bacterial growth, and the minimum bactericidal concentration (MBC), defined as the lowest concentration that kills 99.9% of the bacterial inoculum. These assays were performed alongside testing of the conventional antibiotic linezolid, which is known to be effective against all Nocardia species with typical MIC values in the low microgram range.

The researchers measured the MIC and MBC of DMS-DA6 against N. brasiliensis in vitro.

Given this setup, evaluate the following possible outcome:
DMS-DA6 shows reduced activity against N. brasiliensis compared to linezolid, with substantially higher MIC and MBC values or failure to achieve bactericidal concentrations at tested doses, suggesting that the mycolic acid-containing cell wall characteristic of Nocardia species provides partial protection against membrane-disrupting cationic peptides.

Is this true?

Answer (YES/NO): YES